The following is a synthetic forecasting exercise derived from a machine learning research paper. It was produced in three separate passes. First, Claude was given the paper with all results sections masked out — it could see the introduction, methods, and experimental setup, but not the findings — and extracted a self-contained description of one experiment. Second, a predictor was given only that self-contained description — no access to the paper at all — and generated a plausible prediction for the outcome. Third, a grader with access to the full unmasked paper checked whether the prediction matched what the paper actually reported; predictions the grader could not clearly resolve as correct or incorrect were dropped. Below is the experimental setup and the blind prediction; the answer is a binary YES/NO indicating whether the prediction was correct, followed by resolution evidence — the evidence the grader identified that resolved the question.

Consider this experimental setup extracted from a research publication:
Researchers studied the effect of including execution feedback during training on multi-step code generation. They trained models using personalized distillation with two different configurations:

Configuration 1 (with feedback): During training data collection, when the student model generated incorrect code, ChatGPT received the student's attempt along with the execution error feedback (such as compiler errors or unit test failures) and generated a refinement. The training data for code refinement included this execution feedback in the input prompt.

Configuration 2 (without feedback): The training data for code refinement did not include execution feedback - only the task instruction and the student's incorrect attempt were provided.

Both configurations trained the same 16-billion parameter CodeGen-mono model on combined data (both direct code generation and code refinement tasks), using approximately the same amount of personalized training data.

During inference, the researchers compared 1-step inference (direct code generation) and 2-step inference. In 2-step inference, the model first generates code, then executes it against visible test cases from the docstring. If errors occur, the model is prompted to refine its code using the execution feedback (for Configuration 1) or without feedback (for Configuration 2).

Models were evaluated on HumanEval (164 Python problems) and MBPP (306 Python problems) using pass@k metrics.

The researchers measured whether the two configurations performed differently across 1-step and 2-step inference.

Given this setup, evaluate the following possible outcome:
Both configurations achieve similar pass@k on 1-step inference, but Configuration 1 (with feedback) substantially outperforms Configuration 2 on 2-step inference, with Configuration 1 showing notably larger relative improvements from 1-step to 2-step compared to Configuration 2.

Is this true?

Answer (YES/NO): YES